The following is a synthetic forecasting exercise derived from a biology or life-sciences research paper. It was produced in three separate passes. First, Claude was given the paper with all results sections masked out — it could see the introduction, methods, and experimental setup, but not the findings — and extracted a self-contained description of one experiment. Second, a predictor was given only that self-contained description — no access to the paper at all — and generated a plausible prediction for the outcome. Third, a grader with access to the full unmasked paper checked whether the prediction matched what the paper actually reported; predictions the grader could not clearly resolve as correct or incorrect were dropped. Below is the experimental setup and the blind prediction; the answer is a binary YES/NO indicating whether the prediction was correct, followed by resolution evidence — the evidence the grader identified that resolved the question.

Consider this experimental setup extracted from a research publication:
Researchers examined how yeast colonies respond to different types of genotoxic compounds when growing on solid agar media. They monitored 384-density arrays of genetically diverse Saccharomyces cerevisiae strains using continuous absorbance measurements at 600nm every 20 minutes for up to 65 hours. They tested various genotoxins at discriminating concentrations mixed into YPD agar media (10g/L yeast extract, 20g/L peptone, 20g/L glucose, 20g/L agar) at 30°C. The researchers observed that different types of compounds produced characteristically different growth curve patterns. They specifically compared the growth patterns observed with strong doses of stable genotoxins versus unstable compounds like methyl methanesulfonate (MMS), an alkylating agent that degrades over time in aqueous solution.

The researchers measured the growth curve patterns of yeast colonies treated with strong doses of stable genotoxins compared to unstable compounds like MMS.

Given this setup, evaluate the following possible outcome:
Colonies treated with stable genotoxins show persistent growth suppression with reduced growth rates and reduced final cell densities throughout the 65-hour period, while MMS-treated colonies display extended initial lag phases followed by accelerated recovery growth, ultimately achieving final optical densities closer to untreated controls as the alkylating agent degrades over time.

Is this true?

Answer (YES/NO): NO